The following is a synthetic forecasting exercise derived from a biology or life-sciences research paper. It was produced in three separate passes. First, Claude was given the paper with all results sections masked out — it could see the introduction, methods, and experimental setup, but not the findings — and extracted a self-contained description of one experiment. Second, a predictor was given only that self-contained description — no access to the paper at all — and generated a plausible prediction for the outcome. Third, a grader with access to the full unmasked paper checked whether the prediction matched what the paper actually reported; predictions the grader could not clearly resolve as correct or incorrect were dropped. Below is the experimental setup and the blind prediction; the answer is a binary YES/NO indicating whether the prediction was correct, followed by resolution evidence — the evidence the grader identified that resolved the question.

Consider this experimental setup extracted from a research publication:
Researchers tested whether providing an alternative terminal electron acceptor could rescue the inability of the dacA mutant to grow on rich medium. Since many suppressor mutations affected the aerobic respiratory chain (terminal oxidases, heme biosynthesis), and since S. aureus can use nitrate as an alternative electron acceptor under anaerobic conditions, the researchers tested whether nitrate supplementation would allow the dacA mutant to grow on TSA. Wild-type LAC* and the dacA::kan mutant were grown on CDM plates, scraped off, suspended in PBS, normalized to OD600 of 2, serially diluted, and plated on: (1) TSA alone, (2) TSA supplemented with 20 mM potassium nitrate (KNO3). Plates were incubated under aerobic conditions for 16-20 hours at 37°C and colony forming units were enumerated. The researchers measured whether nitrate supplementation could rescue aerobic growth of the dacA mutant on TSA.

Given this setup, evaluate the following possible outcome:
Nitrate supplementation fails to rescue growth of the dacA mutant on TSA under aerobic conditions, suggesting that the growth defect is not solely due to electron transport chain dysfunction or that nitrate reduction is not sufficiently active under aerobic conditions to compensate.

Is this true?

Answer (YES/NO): YES